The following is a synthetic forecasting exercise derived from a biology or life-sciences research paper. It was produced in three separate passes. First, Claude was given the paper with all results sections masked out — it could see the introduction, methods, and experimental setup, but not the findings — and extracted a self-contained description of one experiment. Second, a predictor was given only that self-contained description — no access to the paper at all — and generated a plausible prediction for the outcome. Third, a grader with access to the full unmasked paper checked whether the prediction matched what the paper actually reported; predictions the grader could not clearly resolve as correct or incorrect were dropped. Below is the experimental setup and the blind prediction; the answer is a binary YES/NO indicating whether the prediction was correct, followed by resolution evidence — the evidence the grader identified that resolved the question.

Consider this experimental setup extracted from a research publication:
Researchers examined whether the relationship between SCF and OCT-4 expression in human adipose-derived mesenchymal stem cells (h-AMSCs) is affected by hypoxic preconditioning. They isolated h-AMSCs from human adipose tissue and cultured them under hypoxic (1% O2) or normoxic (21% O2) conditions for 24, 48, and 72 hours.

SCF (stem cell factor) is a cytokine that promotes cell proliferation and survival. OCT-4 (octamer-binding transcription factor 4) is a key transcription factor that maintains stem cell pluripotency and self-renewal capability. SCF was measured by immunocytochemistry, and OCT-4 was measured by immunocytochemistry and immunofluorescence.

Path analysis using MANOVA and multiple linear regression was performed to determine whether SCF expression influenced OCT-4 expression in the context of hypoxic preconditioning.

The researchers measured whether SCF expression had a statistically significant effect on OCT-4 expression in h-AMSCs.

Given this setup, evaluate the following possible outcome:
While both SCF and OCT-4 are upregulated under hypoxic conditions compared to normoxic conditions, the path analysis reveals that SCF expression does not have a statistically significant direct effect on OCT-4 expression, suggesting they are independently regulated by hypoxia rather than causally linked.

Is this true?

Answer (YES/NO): NO